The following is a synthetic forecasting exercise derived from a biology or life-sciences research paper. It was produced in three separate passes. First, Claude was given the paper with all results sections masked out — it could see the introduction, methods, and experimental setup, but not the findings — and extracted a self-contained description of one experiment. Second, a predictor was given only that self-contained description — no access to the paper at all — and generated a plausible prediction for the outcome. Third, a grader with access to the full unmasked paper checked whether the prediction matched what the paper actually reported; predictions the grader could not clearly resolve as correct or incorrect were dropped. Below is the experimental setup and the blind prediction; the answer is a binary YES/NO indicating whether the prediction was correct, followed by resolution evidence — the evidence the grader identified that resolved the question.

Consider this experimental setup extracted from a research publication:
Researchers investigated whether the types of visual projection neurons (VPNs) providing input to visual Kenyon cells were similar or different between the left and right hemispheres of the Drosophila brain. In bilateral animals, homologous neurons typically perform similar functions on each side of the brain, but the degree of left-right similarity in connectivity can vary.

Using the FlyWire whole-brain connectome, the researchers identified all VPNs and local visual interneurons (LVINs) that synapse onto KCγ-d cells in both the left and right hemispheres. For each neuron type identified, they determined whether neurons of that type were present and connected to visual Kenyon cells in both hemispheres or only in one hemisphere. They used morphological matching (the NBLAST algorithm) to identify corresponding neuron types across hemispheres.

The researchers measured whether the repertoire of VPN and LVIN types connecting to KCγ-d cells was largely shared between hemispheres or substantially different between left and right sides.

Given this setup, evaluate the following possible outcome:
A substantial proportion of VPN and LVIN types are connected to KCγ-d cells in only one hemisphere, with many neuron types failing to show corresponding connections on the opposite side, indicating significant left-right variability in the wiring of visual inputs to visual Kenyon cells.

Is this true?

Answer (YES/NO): NO